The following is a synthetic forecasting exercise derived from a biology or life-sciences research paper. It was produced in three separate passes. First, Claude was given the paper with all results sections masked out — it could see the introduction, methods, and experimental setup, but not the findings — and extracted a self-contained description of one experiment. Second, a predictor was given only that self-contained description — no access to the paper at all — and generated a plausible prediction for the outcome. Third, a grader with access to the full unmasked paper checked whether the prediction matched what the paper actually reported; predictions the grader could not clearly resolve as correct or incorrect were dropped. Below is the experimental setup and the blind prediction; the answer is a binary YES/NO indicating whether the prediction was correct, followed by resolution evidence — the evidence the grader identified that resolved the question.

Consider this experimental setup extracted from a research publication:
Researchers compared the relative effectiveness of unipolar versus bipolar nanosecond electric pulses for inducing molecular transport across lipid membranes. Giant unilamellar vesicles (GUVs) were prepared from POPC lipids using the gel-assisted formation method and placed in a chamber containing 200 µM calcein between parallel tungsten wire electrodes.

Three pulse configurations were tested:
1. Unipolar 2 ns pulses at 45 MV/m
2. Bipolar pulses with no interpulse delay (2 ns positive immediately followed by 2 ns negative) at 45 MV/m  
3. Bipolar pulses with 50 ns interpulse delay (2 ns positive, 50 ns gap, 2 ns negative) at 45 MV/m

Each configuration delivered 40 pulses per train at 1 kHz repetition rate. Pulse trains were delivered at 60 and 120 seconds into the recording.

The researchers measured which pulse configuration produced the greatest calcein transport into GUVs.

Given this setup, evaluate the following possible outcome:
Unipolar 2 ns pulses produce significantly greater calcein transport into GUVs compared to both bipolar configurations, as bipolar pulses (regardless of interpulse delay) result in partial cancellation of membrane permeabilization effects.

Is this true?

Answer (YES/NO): NO